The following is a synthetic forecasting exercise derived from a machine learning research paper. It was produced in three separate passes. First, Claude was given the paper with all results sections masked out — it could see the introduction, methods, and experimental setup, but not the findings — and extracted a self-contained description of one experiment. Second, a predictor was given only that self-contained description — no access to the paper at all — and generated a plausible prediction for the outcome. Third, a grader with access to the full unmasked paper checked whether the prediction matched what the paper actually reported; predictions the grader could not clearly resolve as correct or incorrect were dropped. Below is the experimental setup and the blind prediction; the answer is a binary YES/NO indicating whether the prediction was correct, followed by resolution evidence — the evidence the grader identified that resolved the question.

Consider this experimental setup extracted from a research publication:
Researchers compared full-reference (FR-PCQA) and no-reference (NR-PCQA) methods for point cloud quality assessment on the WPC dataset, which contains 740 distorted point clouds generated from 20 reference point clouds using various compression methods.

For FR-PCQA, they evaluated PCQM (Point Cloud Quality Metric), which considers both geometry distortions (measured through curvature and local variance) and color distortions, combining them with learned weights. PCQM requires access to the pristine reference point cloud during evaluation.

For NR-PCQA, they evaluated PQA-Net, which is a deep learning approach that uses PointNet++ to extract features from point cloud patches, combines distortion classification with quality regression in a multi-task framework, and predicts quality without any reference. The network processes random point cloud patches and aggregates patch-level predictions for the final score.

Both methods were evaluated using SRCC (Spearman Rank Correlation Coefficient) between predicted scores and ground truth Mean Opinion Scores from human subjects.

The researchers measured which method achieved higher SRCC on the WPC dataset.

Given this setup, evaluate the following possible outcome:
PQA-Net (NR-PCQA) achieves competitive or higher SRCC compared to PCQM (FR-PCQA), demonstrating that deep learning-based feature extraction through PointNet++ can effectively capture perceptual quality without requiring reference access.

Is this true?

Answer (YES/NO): NO